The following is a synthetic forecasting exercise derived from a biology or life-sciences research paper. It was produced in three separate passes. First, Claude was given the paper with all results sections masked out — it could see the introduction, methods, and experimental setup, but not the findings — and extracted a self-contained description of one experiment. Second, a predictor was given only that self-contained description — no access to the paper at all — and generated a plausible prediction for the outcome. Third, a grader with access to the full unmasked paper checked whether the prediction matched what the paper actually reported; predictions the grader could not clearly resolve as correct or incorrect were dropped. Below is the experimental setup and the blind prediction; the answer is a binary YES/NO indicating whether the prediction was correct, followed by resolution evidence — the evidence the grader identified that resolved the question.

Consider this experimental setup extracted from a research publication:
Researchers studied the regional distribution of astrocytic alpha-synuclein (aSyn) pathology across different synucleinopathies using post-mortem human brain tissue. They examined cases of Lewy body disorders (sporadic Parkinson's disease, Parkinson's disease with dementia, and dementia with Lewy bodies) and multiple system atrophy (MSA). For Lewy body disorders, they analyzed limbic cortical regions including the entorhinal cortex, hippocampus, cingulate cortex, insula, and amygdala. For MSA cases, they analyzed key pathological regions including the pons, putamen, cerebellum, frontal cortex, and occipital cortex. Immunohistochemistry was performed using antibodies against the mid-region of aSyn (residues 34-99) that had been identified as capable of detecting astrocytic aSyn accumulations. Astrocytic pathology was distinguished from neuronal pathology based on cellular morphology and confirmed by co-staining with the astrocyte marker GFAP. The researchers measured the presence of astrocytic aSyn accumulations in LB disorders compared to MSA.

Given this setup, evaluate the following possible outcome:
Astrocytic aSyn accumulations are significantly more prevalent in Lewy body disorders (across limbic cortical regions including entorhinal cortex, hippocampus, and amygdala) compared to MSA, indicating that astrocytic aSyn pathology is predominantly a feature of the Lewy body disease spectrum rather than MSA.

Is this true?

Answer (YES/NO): YES